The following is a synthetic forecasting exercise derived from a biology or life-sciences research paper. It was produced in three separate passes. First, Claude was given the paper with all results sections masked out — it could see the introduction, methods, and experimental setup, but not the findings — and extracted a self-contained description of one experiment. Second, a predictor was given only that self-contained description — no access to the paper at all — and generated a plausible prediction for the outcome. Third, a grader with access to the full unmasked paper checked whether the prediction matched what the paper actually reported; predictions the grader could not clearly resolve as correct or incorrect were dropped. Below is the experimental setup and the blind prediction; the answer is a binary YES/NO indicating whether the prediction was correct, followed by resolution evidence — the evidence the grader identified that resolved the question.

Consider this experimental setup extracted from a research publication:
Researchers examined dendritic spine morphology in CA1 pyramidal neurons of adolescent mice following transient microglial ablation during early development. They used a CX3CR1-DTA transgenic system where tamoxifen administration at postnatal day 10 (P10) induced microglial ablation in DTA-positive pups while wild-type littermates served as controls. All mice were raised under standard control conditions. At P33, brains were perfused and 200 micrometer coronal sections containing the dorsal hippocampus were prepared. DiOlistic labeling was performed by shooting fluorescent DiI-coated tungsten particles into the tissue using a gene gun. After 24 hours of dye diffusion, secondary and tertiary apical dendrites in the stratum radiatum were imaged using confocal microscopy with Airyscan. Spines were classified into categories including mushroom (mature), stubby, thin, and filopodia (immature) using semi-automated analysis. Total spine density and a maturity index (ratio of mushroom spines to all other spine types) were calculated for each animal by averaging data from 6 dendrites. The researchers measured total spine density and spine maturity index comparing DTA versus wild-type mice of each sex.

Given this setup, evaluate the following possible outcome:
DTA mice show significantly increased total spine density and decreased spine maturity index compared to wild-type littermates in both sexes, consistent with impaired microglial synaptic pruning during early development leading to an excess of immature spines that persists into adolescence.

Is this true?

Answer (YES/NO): NO